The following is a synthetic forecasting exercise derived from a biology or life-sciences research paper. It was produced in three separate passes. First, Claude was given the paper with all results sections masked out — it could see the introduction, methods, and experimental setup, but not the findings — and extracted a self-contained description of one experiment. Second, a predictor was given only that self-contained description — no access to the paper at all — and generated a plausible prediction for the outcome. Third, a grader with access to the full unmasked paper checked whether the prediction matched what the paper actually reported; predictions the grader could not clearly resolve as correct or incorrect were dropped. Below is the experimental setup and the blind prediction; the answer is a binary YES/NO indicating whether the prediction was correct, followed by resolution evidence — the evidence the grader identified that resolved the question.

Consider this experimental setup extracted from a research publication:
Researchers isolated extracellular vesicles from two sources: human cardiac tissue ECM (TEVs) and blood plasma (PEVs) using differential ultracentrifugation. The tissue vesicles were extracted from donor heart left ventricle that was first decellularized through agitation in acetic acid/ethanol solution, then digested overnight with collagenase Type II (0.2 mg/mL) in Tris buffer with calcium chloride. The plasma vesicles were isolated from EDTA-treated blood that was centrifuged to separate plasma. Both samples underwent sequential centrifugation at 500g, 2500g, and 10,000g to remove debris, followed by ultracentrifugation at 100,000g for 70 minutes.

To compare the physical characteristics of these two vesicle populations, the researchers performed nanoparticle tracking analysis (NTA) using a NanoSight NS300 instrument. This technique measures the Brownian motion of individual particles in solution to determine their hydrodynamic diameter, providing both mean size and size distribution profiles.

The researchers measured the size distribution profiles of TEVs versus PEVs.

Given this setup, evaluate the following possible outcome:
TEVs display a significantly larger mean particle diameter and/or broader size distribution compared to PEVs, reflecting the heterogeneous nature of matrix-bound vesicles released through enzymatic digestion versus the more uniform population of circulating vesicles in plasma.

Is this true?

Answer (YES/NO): NO